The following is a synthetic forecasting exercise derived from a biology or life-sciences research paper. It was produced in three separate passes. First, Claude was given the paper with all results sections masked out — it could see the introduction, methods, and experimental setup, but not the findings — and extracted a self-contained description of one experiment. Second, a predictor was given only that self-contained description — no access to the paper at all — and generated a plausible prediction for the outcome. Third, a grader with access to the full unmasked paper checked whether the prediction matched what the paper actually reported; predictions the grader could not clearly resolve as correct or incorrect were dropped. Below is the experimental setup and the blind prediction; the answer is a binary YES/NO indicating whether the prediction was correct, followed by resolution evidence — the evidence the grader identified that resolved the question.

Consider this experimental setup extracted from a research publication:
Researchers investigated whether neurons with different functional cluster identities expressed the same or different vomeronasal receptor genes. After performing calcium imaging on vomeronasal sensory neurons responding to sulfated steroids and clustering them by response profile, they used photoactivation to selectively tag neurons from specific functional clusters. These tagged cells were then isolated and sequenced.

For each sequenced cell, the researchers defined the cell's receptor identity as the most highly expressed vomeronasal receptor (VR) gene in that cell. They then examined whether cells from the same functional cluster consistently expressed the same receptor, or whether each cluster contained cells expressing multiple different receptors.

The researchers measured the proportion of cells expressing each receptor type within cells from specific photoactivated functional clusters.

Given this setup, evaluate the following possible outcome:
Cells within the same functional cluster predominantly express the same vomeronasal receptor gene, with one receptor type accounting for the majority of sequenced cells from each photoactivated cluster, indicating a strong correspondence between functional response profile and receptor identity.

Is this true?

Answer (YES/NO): NO